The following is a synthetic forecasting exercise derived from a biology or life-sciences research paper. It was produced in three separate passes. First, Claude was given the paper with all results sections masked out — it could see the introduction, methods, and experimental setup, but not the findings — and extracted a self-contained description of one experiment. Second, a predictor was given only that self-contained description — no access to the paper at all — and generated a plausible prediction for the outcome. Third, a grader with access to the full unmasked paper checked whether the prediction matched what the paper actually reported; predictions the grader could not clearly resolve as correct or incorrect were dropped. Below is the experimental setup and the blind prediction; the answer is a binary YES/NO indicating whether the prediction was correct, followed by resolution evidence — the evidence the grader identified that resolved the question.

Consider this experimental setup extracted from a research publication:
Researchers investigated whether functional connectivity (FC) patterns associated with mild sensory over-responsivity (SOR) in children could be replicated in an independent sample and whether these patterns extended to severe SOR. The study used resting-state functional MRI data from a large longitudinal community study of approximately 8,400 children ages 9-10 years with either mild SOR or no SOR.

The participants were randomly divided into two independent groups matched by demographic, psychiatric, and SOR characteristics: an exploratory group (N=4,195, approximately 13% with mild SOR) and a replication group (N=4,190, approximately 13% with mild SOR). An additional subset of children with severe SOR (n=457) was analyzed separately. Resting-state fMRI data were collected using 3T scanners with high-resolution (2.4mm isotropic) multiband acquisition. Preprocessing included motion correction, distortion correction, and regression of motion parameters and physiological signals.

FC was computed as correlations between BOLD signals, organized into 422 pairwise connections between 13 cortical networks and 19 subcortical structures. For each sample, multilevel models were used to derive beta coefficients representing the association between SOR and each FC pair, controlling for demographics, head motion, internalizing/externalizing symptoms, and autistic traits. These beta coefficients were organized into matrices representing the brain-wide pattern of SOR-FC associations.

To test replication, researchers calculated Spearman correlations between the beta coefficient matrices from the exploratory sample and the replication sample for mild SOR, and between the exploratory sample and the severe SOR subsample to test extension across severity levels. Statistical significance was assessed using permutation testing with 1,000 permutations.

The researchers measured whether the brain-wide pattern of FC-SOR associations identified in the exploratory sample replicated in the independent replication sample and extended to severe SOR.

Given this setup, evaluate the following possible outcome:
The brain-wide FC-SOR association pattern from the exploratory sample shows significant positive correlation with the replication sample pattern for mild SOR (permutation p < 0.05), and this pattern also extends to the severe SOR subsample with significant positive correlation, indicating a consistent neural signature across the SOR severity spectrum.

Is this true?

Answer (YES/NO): YES